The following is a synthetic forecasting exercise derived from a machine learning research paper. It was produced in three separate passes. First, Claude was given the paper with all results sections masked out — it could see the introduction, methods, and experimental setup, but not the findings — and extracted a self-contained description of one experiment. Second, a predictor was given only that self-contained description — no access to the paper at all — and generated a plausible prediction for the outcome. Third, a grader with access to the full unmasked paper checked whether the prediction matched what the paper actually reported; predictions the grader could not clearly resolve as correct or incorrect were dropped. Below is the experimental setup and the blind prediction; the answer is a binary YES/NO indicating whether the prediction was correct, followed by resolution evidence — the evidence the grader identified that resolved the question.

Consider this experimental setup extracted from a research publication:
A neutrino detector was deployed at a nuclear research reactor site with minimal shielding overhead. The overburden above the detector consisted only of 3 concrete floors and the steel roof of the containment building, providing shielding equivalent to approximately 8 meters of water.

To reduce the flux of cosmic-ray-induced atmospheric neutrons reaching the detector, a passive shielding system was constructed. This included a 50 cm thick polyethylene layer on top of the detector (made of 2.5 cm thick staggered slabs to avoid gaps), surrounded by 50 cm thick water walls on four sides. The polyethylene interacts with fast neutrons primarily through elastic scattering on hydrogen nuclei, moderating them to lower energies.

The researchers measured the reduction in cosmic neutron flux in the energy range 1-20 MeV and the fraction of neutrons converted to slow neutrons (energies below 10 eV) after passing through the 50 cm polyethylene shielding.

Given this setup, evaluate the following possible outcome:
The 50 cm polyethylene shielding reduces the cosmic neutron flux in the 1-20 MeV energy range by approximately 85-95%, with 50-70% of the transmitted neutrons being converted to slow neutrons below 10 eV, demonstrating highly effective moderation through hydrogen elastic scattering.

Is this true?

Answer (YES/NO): NO